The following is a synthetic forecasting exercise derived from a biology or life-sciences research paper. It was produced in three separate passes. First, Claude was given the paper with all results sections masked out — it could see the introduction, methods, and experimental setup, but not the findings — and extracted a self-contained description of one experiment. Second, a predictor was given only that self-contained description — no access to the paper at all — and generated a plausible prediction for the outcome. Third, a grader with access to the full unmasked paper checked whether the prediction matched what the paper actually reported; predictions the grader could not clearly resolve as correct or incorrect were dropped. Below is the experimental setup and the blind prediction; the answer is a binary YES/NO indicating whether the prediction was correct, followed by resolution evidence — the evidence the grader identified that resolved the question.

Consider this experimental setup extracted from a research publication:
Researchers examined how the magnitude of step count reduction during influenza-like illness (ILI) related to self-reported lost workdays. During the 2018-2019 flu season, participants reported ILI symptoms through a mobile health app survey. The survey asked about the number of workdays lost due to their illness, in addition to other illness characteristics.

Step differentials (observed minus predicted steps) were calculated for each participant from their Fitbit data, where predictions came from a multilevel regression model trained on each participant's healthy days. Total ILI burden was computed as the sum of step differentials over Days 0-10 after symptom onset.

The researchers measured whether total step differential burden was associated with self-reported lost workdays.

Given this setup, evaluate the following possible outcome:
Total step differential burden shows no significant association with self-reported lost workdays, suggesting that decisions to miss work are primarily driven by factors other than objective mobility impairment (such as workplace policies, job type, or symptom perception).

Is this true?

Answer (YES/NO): NO